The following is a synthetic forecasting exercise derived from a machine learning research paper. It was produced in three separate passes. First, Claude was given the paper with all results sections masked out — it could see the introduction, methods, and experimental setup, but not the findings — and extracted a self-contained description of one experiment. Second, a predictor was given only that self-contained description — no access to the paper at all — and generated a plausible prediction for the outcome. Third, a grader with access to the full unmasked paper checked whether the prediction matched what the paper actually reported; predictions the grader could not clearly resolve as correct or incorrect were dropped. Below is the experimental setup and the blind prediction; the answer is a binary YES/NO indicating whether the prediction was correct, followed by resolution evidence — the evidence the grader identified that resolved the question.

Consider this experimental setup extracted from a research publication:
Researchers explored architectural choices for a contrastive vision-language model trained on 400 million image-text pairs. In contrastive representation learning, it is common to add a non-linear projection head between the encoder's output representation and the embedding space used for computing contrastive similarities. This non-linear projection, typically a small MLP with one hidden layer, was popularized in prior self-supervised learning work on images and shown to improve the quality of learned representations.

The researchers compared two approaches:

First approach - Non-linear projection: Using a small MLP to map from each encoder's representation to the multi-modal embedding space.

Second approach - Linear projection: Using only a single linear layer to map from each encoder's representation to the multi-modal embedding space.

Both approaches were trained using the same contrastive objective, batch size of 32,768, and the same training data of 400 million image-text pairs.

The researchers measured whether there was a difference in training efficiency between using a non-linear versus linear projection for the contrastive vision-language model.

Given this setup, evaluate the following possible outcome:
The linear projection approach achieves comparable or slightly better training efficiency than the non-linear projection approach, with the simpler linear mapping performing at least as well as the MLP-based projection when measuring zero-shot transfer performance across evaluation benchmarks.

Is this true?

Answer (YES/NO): YES